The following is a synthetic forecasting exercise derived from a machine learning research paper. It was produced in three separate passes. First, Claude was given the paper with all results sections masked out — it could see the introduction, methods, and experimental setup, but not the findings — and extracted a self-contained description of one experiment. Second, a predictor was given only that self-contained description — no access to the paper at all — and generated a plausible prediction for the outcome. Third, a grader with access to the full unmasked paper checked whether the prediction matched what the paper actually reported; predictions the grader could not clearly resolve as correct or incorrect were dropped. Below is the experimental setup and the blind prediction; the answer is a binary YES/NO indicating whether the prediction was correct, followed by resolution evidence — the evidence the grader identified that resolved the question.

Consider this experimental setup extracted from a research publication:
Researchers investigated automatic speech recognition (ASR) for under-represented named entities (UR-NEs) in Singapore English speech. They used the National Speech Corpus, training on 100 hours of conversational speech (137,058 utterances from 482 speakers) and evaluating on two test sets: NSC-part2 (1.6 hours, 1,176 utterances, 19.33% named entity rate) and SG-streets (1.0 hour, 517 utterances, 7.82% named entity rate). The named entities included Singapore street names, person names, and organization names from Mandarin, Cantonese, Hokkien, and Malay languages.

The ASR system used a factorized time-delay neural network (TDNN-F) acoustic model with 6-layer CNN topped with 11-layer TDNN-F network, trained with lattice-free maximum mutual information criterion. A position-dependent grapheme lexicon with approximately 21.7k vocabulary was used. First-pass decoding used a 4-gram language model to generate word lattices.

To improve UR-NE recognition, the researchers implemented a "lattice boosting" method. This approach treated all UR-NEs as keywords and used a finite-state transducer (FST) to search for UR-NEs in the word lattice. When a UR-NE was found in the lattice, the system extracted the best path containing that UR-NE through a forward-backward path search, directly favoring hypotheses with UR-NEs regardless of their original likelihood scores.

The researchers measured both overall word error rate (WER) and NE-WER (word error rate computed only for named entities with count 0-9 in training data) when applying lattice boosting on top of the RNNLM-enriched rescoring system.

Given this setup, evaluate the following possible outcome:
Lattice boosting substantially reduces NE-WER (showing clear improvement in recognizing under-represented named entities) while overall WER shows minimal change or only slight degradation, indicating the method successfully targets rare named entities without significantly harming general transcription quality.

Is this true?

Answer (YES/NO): YES